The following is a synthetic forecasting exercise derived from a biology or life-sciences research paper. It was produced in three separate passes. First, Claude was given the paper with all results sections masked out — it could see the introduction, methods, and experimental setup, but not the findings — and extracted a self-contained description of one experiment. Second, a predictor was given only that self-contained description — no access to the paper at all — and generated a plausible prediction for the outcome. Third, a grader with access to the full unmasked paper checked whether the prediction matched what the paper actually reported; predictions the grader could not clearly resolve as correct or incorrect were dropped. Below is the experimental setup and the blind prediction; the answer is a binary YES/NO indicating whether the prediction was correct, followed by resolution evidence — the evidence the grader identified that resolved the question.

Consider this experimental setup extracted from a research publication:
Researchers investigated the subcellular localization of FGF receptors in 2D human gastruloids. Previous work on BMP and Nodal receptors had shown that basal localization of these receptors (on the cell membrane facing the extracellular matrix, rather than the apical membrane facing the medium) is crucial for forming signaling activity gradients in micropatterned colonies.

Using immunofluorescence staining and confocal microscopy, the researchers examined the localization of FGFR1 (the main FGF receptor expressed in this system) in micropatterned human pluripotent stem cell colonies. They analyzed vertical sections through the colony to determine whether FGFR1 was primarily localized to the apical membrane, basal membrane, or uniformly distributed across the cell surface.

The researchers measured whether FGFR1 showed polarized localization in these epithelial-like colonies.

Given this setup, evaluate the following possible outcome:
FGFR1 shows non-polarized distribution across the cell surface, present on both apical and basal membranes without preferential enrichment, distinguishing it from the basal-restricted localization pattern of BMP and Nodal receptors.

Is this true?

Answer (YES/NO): NO